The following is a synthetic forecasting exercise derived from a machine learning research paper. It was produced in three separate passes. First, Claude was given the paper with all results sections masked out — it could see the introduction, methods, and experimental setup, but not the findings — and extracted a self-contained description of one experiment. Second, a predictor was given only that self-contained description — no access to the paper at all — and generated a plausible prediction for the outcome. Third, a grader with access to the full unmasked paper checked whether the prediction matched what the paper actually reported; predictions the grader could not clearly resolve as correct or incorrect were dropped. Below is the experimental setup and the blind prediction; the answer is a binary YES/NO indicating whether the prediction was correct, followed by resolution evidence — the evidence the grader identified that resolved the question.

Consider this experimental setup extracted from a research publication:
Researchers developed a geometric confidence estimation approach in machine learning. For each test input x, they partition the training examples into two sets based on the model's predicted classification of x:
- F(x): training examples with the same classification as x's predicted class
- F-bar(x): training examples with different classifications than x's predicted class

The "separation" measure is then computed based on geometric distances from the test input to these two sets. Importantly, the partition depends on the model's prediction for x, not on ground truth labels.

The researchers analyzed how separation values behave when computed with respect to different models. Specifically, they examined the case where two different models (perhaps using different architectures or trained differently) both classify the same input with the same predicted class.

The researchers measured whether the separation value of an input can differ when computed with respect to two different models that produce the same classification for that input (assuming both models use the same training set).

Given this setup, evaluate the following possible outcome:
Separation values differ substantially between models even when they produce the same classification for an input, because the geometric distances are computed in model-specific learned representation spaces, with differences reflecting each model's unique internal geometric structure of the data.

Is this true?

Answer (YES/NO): NO